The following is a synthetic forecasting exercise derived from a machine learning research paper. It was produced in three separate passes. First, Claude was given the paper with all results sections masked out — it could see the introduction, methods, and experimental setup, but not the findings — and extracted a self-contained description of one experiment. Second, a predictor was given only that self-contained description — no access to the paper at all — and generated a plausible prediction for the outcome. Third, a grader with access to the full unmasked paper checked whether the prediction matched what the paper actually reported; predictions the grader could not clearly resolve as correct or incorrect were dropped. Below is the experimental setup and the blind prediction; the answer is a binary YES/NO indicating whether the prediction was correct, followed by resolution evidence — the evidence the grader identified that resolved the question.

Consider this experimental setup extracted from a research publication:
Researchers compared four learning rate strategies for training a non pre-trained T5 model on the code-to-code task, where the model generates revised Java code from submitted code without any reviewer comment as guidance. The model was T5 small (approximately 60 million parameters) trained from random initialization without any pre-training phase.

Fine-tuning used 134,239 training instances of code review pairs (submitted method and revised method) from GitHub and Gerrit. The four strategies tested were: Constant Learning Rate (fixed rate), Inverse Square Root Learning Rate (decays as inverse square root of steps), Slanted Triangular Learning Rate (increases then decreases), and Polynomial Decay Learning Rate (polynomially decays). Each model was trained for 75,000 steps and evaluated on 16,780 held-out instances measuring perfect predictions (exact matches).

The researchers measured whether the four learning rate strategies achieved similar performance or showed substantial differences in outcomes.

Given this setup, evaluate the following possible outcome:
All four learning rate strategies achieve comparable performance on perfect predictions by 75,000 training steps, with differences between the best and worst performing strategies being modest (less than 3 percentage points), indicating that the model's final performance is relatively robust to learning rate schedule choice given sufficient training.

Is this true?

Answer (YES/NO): NO